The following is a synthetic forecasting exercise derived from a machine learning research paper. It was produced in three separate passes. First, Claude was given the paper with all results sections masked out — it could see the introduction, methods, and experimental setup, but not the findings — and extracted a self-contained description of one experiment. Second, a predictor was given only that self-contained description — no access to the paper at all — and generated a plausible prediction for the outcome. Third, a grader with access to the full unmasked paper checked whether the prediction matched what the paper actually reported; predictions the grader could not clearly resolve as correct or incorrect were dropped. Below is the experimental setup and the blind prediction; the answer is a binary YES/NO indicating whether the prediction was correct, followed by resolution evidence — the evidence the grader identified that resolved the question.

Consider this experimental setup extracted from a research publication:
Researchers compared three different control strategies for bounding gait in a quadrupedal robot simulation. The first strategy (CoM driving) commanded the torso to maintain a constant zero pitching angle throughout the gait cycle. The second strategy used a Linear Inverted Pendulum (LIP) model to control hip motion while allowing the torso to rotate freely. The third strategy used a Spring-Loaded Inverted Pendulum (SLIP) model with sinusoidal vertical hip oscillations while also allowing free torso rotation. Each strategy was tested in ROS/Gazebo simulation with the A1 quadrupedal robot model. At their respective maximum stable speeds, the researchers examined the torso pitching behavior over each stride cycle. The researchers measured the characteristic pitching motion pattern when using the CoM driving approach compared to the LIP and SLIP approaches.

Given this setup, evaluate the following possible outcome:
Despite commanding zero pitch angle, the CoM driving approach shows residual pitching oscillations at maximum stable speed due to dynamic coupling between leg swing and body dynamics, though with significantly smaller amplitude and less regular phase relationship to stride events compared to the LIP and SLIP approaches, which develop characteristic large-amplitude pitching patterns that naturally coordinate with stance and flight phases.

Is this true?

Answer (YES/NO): NO